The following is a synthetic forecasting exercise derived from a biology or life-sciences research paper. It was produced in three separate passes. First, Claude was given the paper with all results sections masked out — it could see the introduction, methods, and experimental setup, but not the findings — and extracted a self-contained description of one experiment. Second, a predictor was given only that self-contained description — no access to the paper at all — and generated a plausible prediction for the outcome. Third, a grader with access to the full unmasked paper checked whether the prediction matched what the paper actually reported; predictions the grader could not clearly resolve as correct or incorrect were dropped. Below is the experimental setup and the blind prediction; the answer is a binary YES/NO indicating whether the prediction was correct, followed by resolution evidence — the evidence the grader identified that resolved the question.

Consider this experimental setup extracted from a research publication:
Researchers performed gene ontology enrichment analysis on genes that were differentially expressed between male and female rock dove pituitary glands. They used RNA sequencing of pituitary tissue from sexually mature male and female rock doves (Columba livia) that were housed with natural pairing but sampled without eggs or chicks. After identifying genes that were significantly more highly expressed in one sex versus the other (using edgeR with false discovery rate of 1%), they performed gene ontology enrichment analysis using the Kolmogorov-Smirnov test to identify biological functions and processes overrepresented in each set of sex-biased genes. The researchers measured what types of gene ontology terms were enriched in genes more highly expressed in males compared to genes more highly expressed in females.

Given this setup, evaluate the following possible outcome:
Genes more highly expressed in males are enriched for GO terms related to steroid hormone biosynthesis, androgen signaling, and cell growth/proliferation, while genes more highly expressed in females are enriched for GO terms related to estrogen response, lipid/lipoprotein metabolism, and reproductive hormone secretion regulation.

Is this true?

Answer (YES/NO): NO